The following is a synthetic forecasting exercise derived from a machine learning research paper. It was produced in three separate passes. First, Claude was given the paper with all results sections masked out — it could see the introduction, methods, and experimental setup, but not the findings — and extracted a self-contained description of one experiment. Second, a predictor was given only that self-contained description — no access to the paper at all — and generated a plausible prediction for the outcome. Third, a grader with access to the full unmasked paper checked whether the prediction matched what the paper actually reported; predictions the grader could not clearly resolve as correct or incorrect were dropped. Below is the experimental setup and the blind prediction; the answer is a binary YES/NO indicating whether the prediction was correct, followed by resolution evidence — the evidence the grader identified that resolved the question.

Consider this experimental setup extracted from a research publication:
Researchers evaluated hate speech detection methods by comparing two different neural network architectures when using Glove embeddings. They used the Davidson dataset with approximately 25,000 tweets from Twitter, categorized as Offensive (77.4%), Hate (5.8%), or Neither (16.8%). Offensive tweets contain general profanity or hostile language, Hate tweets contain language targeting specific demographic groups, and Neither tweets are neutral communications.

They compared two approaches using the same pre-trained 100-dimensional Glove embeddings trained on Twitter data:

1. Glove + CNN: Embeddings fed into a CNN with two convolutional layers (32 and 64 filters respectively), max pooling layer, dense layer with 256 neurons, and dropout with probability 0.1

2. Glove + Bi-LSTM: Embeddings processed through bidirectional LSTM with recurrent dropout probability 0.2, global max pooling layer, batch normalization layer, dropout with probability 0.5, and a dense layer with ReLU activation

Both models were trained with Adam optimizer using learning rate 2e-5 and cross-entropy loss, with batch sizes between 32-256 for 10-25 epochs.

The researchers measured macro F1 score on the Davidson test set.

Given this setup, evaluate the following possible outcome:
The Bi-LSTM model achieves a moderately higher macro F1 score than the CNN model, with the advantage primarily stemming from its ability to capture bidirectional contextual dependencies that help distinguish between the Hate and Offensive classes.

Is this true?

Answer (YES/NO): NO